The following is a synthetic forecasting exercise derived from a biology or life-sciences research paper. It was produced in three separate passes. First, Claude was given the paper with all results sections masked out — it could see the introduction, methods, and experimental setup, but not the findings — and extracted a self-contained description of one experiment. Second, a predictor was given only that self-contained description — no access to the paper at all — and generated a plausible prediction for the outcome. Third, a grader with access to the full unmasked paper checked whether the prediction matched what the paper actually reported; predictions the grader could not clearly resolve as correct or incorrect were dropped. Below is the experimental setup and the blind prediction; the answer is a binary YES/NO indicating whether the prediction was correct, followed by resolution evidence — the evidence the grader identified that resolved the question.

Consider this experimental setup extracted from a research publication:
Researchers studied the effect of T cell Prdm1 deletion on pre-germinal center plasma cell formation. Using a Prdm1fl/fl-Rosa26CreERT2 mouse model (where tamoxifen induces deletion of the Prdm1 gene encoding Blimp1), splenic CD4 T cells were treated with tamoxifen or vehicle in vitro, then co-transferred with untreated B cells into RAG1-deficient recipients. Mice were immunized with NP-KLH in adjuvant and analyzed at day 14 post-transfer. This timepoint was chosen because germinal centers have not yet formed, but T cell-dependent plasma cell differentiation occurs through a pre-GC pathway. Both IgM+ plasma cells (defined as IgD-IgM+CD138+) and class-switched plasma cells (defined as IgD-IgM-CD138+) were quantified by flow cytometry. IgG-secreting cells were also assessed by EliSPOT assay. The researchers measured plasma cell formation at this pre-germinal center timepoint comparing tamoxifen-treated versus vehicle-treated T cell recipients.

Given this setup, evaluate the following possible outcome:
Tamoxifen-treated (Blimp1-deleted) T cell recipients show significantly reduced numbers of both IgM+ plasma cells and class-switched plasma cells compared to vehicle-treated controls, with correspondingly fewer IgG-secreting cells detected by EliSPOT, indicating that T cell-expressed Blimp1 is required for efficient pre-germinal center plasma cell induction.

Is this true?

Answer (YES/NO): YES